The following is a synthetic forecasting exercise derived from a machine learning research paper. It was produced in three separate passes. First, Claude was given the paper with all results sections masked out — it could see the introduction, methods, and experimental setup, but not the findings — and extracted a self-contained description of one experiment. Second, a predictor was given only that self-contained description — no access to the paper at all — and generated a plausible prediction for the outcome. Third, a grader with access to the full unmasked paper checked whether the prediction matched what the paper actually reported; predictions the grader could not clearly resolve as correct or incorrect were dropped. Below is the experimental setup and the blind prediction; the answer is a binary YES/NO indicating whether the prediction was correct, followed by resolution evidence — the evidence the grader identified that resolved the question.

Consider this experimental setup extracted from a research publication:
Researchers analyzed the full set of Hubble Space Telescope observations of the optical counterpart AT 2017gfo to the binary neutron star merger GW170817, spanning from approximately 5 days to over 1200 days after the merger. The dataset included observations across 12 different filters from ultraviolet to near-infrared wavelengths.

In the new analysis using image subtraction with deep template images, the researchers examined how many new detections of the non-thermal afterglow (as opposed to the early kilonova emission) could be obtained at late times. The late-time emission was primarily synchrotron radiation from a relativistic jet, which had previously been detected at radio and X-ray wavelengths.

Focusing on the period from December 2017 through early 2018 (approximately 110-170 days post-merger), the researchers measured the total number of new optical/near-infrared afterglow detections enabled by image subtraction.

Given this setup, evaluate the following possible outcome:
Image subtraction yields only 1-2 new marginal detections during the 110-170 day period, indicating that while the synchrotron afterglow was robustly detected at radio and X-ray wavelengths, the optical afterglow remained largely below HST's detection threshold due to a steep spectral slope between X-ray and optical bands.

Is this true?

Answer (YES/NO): NO